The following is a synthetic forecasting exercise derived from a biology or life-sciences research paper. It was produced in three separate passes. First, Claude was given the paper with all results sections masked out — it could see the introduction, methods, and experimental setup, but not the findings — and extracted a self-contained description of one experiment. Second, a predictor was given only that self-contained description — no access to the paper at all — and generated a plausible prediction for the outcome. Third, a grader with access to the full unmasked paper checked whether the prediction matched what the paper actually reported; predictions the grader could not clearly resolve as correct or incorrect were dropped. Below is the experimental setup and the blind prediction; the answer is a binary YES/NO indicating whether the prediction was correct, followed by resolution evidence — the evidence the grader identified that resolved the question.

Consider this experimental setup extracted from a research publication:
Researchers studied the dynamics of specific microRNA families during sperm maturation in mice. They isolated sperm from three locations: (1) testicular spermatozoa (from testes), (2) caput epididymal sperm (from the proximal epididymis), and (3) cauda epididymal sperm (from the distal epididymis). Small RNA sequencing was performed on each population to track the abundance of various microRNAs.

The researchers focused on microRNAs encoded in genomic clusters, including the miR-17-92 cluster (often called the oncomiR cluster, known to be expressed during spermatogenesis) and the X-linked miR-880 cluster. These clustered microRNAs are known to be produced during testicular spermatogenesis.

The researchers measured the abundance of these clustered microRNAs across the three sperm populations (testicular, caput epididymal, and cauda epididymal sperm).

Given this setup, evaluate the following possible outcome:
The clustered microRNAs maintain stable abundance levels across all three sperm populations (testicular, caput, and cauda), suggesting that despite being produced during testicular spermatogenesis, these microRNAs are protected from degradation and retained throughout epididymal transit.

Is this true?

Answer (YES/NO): NO